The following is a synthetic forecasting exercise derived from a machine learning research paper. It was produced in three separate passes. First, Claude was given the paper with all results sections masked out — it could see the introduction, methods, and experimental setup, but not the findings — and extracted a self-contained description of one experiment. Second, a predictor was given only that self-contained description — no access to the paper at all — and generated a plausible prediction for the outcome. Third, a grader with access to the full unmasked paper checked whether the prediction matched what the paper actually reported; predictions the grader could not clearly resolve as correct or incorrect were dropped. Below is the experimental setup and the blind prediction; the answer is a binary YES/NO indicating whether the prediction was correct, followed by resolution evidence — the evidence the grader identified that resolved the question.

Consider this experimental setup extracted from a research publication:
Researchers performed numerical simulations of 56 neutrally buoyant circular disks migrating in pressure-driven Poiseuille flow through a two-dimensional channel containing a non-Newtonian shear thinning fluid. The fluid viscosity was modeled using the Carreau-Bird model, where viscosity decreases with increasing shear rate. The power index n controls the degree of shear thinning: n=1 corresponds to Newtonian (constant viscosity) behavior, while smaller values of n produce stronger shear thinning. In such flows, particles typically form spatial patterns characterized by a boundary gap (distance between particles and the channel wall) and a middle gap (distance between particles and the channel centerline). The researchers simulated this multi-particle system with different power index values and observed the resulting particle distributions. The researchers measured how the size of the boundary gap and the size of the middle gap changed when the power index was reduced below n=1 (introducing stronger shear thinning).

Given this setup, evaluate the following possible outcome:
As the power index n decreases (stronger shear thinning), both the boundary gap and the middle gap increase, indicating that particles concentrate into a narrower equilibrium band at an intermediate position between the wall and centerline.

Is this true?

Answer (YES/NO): NO